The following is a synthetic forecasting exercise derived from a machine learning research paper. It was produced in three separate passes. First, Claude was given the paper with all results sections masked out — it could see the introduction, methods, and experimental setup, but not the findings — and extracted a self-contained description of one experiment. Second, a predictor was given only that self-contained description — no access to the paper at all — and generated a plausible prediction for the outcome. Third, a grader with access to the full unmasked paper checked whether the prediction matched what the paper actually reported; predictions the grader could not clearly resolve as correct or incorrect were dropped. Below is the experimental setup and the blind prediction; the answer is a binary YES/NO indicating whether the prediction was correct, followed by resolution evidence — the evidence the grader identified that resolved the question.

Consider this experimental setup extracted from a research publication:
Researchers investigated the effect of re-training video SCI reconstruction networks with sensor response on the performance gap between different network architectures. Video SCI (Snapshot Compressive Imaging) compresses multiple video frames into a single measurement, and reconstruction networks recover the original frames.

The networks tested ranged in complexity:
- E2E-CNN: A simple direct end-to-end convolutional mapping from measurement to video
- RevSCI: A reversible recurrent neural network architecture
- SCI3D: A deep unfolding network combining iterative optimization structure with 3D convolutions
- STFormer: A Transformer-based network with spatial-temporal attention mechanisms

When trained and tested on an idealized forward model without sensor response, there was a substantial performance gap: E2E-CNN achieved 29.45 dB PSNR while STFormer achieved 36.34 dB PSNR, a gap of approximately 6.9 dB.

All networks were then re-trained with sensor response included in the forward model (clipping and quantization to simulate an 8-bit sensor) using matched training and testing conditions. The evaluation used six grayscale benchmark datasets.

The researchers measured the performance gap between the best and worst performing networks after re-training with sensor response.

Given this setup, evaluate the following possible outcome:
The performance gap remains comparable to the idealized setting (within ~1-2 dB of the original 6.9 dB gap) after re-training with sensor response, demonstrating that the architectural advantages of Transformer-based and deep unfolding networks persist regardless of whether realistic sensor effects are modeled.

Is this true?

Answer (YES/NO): NO